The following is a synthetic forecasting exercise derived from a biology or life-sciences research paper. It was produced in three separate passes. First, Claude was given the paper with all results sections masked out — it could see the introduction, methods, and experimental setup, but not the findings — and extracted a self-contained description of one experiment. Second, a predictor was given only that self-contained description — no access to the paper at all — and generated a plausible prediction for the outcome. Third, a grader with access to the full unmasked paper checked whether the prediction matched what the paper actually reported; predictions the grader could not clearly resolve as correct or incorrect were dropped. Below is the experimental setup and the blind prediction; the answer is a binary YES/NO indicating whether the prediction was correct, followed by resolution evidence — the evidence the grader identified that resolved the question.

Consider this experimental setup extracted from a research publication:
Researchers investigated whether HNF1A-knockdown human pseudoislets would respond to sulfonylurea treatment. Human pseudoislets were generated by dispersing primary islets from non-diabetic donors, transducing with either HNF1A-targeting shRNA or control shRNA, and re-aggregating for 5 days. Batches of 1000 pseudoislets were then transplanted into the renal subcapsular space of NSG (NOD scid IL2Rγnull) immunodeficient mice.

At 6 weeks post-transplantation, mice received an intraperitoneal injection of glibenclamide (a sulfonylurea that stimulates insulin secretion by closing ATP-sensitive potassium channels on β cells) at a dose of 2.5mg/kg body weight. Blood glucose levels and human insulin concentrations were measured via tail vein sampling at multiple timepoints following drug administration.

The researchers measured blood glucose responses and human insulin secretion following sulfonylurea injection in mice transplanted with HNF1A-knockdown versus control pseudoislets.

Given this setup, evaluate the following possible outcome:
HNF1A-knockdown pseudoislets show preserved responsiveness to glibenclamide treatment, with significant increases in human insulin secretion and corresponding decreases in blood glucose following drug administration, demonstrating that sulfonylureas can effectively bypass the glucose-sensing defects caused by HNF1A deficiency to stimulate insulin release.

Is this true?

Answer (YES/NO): YES